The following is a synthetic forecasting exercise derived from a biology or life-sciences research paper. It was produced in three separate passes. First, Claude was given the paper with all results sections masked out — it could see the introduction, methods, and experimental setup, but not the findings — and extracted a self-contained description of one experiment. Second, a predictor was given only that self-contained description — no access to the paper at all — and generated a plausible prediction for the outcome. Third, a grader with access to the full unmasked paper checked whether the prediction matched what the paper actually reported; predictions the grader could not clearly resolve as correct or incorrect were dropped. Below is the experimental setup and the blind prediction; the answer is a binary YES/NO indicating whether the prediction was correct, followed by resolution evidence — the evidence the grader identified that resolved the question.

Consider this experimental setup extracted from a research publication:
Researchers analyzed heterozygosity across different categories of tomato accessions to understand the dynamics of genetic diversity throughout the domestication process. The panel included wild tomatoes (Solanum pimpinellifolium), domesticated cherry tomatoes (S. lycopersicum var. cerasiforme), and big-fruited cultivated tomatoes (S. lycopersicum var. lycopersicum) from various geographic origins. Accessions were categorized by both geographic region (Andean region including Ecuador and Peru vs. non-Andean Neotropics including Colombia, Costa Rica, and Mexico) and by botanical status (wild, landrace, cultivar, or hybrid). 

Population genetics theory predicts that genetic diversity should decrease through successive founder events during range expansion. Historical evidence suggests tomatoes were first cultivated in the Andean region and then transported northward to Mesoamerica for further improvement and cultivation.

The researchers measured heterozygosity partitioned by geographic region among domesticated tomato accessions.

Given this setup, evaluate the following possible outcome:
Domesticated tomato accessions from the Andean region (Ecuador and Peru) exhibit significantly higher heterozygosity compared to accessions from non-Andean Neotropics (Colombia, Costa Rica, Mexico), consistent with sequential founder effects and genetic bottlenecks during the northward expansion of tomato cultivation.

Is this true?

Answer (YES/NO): YES